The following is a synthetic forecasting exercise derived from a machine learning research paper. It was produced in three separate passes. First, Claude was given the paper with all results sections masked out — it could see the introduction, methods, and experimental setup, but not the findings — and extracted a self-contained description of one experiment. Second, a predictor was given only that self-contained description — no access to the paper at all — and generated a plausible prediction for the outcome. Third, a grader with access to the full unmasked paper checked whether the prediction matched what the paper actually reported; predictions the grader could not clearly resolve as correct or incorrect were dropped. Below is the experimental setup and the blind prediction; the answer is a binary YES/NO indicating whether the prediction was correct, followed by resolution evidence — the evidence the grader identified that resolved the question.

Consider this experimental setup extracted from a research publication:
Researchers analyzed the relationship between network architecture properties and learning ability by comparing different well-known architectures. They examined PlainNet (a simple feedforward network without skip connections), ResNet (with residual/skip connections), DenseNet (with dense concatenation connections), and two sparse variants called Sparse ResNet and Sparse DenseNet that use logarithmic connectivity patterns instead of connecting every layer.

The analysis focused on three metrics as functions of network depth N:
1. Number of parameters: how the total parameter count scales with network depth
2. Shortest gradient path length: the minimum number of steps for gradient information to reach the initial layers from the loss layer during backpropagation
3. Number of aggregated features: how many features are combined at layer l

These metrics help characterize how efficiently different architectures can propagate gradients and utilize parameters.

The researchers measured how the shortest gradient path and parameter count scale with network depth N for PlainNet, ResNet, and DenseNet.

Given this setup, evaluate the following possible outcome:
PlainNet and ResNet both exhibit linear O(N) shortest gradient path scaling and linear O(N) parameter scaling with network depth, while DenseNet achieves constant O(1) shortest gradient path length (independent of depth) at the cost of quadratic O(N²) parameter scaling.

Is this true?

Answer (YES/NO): NO